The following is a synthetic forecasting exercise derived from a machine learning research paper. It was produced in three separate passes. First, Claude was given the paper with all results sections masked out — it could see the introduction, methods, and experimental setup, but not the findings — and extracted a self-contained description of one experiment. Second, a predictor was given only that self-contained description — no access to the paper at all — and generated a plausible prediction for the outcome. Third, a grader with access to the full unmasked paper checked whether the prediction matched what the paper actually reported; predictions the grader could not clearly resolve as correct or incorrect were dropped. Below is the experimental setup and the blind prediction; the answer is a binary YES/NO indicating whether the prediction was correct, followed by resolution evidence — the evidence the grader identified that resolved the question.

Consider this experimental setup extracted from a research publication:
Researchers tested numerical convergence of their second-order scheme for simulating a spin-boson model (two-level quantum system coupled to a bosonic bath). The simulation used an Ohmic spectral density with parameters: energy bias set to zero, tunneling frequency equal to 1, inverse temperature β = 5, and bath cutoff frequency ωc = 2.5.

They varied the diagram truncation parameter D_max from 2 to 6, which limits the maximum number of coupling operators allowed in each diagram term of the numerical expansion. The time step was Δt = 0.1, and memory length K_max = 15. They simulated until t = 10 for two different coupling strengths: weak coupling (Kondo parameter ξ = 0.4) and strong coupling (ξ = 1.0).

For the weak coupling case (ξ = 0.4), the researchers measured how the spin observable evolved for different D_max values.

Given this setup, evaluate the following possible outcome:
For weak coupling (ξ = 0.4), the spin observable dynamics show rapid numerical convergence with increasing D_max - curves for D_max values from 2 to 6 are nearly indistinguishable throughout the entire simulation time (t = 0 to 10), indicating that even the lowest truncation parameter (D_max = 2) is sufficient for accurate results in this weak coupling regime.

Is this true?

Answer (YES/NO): YES